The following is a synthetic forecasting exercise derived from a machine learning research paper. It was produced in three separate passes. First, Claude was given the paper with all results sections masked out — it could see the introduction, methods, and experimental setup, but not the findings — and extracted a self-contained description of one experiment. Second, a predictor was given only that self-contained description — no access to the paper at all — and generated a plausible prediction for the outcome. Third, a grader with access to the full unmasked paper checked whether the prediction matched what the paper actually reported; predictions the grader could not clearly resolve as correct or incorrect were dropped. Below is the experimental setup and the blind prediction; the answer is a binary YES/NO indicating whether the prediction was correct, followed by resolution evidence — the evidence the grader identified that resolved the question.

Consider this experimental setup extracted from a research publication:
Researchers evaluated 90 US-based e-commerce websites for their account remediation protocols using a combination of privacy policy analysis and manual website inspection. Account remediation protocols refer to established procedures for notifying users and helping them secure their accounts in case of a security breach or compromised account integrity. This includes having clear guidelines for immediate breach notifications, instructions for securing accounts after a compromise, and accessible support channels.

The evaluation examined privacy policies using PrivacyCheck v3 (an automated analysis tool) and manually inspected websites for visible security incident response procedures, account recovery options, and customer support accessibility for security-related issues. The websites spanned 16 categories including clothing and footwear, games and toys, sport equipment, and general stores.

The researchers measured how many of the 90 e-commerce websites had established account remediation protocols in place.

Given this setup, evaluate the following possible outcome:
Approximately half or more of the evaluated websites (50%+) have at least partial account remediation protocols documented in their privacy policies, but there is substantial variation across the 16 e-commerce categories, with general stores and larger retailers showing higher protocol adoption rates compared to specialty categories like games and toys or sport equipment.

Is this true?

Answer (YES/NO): NO